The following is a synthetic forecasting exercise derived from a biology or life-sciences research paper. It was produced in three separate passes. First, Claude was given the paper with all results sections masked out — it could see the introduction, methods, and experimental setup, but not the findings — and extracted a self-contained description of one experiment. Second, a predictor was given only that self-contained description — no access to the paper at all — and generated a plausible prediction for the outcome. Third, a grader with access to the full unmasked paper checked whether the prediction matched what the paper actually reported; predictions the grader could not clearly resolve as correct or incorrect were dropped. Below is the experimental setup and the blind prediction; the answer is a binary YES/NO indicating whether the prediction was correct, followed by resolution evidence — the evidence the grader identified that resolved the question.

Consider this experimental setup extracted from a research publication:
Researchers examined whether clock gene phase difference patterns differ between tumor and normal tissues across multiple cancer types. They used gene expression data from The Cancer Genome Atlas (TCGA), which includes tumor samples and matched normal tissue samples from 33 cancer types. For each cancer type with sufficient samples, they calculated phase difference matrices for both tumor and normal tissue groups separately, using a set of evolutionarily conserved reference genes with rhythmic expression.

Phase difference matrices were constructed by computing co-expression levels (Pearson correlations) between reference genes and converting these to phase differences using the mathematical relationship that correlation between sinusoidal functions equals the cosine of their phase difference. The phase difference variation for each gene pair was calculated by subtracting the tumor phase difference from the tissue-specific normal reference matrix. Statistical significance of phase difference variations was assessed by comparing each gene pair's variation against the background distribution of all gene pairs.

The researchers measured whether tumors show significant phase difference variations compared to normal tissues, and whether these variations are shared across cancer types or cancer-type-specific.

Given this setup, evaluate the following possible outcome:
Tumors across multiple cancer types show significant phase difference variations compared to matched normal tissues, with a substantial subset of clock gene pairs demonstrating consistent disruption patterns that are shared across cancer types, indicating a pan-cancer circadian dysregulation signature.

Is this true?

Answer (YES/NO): NO